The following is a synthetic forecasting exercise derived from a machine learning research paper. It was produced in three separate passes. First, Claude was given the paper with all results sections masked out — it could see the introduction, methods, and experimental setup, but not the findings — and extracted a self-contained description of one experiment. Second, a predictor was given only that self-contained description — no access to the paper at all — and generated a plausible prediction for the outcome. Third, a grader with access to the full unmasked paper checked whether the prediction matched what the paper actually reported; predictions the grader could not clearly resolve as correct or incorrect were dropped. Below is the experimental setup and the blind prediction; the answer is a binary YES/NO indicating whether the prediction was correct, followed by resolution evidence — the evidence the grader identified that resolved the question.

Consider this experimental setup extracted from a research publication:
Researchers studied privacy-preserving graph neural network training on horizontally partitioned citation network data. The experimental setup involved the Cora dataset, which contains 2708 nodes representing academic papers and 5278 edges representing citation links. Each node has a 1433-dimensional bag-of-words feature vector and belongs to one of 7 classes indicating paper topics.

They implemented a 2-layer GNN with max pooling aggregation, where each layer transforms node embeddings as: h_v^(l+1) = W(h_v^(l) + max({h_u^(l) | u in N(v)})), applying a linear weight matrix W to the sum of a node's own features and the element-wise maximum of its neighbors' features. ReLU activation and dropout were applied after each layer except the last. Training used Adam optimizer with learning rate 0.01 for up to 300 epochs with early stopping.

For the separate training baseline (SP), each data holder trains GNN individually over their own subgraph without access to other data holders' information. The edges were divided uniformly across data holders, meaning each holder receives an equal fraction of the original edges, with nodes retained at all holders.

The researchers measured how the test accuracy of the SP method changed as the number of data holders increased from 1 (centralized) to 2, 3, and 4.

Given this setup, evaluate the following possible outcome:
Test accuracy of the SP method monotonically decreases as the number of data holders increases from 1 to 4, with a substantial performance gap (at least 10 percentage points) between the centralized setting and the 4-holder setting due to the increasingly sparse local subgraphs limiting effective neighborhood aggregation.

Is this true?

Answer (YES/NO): NO